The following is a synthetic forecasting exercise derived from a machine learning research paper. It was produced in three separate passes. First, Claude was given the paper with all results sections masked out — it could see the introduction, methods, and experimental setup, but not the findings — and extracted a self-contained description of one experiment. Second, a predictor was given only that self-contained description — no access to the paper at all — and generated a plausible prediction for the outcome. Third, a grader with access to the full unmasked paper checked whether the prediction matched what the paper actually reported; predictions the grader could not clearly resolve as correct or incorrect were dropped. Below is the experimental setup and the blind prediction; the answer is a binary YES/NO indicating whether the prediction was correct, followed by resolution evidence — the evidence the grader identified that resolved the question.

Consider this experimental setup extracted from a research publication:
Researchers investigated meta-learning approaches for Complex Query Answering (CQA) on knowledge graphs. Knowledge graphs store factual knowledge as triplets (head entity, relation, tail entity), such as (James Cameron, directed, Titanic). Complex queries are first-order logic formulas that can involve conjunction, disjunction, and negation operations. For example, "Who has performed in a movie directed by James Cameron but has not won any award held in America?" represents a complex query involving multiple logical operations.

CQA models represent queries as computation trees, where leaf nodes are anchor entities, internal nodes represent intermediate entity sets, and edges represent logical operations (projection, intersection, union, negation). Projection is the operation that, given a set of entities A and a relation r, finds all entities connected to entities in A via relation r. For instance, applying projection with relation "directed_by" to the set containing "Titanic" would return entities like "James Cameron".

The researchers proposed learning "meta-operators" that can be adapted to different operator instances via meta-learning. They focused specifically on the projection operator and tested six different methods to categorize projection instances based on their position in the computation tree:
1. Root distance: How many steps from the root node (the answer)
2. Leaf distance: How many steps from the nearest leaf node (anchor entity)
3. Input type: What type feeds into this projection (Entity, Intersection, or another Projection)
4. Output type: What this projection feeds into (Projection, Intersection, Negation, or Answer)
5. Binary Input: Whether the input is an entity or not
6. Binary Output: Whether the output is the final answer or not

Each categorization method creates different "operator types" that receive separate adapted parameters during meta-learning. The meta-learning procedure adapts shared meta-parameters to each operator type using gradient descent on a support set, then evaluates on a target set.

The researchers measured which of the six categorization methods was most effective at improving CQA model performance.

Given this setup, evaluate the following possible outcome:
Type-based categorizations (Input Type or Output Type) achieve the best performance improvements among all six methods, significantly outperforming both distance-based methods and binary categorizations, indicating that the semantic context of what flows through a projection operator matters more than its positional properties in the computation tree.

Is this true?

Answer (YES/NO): NO